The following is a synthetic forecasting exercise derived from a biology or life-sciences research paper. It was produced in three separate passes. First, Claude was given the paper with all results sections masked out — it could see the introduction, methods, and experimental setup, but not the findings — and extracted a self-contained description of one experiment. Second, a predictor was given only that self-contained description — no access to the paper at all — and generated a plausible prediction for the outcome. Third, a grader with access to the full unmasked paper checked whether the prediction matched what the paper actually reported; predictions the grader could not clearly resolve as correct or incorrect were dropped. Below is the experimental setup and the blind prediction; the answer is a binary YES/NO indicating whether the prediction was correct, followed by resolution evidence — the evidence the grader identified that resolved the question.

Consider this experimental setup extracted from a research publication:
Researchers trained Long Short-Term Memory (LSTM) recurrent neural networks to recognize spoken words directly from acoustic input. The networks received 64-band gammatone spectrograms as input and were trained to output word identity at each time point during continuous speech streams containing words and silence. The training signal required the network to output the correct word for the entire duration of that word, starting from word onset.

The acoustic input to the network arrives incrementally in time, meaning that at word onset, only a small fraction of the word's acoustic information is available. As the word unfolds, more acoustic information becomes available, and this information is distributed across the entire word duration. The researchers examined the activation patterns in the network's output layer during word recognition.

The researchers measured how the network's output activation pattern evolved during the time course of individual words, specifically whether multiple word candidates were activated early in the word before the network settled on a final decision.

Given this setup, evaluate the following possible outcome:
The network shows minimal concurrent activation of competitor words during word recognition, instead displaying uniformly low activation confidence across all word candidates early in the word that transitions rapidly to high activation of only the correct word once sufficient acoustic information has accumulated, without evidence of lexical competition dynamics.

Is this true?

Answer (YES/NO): NO